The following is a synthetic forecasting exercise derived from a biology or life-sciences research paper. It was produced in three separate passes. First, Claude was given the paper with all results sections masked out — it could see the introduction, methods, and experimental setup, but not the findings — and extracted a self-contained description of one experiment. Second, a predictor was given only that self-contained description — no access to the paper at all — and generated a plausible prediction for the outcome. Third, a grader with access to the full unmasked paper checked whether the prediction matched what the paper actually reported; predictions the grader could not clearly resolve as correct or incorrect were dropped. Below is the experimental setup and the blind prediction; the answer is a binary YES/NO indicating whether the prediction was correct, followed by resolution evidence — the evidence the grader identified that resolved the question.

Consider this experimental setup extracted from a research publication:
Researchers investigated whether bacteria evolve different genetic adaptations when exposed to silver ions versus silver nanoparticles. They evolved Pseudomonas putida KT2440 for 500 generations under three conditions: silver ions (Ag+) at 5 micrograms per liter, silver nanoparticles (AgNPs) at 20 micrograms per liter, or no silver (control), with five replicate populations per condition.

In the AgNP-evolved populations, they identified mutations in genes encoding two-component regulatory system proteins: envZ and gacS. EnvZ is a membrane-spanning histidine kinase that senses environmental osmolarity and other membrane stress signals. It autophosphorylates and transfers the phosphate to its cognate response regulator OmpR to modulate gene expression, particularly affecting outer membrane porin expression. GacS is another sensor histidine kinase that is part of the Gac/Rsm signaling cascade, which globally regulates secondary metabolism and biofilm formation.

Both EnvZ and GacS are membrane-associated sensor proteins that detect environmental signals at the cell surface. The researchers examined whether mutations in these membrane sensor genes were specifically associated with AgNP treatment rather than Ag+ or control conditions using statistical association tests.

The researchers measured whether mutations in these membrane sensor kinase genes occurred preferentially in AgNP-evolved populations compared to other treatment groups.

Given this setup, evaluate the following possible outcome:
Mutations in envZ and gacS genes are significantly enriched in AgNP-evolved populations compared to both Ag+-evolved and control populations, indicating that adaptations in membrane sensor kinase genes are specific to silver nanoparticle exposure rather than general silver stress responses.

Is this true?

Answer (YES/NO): NO